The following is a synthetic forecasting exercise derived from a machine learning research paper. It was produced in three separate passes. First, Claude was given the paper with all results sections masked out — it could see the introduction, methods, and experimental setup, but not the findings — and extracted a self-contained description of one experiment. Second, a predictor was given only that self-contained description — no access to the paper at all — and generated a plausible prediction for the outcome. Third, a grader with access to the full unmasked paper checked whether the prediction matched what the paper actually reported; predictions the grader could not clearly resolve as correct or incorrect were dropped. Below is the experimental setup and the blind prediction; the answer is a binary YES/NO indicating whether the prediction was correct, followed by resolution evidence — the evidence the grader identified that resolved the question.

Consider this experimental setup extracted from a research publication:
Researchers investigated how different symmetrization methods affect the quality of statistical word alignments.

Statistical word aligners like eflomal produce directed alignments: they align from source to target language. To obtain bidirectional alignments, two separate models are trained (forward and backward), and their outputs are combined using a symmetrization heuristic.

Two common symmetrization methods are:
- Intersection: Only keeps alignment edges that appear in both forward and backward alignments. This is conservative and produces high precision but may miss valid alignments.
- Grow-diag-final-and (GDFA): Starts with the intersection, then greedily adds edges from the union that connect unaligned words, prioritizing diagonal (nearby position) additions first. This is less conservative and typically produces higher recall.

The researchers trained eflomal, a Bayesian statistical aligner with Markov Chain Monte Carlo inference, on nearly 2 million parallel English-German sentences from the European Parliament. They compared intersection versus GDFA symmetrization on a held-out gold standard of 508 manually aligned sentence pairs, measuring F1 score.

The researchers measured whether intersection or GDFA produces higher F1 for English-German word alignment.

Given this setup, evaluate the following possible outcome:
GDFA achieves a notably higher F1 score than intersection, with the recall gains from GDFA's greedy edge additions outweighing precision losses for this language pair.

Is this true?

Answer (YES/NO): NO